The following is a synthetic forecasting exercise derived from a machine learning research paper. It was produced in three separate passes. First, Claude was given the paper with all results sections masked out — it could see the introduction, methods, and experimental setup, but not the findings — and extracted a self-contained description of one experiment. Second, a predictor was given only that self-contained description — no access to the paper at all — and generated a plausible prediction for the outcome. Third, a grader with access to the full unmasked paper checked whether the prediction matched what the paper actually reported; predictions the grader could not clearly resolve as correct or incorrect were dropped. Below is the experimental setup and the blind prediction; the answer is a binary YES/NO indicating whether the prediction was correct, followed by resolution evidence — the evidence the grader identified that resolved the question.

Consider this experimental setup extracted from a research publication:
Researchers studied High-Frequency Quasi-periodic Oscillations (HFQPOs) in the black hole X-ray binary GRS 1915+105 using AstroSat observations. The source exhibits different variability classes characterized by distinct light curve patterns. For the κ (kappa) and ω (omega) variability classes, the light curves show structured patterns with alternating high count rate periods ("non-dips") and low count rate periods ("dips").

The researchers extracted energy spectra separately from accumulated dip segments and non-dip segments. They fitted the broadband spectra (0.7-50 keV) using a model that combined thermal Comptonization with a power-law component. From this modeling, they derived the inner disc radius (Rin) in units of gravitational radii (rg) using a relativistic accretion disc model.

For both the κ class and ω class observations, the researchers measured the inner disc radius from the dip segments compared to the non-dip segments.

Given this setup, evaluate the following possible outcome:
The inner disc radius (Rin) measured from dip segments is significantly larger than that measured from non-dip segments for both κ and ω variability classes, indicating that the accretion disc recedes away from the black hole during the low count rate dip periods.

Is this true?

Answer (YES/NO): YES